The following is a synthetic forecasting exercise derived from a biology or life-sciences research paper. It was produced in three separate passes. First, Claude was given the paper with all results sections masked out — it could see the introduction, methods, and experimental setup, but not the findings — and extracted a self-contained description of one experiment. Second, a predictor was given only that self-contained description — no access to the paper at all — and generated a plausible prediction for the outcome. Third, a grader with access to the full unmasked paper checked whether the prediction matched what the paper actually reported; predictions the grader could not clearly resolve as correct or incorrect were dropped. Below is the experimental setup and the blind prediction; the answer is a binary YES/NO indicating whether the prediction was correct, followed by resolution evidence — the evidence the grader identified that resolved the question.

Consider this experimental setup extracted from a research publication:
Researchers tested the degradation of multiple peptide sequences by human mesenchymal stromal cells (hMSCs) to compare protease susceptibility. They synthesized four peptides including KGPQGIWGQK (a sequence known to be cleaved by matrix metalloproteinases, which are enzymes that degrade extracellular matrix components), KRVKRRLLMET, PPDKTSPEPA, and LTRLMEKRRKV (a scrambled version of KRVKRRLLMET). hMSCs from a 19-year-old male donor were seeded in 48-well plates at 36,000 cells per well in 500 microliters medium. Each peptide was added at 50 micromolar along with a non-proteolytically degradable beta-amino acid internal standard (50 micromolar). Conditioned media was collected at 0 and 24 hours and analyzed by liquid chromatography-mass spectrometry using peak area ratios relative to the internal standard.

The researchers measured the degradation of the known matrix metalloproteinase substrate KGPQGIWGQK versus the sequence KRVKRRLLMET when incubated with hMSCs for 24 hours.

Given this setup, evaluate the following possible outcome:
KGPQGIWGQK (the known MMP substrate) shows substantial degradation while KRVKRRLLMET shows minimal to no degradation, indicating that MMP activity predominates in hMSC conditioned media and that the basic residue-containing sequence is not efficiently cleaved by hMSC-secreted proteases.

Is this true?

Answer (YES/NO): NO